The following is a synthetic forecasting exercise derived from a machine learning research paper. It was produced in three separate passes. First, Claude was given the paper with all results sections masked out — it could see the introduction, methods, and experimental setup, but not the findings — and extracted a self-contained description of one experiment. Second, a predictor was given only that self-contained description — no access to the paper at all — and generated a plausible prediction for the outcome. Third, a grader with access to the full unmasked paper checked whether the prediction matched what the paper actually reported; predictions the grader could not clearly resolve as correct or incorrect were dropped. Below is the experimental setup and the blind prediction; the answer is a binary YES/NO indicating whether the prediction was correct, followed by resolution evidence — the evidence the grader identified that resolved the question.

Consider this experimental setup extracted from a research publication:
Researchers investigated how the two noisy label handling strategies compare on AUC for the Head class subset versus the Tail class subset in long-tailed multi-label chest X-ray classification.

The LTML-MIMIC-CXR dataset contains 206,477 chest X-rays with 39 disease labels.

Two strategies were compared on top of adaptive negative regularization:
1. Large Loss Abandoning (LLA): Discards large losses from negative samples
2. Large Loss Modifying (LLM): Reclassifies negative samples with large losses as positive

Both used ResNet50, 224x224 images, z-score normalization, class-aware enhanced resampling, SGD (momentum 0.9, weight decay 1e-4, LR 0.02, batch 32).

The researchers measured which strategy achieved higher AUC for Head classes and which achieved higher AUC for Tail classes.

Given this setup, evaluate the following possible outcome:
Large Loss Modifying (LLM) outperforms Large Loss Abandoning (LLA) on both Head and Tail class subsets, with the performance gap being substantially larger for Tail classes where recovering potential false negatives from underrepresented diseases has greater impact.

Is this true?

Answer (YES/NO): NO